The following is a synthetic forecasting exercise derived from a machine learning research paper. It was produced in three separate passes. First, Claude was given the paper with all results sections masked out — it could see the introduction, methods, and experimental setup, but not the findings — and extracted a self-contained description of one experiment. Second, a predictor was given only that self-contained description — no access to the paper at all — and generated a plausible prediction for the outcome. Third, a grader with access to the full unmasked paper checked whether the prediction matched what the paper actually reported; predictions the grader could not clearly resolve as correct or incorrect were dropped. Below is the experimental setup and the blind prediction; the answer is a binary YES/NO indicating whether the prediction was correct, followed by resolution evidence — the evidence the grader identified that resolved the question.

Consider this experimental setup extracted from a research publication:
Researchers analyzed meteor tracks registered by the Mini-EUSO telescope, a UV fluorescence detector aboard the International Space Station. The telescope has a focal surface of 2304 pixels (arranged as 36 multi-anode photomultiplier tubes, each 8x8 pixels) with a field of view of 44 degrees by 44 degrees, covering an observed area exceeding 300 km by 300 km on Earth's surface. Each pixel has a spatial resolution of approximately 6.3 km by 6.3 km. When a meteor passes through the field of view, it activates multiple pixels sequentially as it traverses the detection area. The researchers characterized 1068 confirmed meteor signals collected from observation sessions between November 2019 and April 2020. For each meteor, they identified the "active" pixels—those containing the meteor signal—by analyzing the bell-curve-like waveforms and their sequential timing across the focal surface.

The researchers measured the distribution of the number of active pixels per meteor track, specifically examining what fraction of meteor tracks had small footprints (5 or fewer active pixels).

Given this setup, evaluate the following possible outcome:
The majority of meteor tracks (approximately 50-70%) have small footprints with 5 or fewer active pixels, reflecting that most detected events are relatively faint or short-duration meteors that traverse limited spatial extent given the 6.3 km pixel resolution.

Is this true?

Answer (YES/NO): NO